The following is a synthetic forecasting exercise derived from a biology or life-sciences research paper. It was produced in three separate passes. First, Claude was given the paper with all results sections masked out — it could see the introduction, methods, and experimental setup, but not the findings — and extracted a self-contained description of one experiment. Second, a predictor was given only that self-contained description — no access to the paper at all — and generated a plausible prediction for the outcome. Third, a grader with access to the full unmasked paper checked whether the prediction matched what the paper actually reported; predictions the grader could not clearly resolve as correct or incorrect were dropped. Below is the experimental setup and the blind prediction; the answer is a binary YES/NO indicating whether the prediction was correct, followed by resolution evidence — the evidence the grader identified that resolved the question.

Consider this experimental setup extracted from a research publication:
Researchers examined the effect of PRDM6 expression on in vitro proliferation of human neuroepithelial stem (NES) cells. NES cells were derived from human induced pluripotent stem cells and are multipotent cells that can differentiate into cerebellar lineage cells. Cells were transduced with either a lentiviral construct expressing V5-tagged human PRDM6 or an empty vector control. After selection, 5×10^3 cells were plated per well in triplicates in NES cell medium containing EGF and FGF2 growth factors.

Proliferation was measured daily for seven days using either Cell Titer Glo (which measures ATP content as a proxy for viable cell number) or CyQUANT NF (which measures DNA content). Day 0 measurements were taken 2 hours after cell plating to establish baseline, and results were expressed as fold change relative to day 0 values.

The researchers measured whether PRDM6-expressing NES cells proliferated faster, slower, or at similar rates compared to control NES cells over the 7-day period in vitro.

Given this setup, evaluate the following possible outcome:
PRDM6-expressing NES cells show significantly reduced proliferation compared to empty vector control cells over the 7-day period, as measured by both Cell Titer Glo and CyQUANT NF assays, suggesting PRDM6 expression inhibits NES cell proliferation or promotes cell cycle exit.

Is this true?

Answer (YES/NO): NO